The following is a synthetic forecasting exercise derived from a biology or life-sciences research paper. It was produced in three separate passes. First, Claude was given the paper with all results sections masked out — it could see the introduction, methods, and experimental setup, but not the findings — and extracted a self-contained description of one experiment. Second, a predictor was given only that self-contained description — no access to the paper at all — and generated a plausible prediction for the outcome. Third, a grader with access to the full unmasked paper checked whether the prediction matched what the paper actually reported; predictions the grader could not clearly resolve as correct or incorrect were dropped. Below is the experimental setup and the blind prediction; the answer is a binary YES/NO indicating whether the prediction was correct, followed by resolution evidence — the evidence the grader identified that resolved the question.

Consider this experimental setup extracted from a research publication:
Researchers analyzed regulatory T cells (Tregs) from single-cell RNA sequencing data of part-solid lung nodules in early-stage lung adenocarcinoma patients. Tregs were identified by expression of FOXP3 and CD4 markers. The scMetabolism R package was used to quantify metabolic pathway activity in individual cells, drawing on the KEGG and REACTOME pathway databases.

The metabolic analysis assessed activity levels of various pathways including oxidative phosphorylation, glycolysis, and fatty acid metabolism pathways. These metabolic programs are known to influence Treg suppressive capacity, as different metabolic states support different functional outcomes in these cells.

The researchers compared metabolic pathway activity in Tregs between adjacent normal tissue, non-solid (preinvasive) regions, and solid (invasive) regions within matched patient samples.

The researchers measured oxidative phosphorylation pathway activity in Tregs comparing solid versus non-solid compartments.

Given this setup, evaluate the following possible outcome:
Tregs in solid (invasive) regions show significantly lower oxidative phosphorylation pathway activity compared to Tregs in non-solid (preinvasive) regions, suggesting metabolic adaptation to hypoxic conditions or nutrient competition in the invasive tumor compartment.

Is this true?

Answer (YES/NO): NO